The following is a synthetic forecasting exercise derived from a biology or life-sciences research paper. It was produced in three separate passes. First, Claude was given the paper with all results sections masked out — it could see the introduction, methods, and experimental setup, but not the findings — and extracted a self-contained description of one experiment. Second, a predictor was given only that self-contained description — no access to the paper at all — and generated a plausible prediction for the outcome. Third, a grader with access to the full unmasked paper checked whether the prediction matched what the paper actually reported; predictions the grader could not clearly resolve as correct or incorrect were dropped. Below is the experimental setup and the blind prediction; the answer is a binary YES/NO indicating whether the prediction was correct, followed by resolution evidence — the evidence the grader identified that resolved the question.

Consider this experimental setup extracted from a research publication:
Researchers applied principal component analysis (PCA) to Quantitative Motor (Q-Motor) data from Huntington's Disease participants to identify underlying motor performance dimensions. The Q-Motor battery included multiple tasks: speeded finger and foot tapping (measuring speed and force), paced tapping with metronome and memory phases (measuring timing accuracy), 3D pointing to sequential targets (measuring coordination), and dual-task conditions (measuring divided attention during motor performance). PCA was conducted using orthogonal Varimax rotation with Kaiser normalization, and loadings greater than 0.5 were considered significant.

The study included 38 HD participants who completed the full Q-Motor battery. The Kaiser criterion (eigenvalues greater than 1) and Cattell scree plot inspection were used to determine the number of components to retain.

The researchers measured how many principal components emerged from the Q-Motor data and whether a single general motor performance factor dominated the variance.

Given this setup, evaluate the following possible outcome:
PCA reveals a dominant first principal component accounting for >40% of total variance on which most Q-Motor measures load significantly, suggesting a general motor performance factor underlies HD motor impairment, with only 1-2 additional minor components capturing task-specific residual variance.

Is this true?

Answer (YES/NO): NO